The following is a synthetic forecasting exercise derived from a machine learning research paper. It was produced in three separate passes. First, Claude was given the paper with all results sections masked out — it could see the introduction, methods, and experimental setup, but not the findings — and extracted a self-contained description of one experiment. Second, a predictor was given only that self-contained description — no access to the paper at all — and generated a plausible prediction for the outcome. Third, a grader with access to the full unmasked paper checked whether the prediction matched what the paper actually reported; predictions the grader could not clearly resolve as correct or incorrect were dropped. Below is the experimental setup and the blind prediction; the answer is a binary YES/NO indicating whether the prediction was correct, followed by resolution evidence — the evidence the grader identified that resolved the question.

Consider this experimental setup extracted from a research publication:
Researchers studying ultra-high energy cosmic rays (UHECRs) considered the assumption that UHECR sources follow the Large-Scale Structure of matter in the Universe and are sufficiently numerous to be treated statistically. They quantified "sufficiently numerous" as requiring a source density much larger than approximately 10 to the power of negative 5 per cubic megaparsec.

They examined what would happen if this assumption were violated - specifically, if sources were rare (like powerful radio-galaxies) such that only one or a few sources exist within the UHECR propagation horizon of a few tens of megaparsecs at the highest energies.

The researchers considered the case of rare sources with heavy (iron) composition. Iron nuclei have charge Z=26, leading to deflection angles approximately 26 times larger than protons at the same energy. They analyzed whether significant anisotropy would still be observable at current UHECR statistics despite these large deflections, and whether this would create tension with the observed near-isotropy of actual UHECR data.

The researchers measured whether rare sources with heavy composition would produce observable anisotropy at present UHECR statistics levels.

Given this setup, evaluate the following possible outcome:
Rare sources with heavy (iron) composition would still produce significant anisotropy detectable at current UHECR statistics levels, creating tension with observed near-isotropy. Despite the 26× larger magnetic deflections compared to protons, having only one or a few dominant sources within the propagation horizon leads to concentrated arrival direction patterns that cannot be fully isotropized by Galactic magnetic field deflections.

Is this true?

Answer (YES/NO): YES